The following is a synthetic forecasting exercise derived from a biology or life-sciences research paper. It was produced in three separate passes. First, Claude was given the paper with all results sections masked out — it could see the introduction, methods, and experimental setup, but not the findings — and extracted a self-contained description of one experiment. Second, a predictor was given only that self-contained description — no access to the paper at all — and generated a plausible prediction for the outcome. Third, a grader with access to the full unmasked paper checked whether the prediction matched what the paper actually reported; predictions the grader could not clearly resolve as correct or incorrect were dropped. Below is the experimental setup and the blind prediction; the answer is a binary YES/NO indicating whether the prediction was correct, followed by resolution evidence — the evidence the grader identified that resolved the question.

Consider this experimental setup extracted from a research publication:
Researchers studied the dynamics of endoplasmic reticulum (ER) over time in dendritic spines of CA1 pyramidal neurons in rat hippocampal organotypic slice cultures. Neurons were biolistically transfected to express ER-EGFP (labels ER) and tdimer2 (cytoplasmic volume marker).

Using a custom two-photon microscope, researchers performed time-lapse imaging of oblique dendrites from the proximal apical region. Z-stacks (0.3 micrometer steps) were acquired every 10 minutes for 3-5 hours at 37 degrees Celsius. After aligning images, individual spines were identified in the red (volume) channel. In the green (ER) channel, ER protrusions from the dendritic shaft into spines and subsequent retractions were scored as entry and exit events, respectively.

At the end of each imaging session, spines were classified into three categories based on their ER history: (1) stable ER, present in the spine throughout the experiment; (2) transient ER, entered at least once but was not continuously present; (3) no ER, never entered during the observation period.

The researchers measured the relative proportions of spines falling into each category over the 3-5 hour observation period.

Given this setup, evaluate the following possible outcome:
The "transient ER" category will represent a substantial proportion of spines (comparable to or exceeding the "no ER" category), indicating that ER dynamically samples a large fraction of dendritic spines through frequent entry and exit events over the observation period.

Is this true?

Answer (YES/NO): YES